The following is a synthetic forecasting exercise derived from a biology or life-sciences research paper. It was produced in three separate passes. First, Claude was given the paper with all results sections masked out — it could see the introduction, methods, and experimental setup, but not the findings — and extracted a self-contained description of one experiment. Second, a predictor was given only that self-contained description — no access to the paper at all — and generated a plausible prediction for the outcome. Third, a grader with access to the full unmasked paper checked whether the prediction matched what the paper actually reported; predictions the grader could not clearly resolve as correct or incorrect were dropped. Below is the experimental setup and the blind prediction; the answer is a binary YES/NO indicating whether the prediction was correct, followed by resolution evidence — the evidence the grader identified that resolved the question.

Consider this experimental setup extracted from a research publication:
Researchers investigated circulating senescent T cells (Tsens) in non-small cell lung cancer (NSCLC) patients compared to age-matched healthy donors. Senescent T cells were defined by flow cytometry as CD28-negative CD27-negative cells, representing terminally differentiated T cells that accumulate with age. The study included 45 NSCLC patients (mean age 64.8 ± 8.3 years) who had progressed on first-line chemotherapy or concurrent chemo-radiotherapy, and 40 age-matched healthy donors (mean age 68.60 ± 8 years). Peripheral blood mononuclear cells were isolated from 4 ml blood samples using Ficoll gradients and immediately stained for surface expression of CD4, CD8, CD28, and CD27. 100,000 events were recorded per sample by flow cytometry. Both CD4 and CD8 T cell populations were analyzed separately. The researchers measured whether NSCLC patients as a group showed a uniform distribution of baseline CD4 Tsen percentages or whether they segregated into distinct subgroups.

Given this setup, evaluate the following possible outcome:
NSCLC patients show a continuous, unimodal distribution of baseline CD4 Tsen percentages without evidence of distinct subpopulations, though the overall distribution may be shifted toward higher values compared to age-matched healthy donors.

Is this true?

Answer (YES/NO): NO